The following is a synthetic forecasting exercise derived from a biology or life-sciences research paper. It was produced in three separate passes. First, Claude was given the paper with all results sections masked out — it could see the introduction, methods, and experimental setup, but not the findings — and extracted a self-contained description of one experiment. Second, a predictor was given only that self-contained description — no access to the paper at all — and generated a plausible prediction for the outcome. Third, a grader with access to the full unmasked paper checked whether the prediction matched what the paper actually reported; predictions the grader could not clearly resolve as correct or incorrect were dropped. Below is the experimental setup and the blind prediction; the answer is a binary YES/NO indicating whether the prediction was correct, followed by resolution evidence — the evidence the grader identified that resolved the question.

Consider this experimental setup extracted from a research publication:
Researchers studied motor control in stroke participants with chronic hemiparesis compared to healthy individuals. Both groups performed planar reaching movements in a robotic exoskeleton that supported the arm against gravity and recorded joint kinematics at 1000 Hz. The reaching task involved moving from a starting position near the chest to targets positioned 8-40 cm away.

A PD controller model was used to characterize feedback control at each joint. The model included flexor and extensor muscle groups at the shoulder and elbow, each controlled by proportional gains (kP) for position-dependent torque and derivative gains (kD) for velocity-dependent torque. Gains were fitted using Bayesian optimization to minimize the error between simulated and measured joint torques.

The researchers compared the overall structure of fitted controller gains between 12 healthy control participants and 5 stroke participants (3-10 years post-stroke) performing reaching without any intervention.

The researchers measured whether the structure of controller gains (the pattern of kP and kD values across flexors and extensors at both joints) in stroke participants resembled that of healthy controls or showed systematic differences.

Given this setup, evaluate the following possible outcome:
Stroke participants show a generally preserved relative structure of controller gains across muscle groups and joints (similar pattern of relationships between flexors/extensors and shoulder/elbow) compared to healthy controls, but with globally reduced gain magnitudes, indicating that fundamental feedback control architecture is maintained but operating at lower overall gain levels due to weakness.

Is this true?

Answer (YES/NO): NO